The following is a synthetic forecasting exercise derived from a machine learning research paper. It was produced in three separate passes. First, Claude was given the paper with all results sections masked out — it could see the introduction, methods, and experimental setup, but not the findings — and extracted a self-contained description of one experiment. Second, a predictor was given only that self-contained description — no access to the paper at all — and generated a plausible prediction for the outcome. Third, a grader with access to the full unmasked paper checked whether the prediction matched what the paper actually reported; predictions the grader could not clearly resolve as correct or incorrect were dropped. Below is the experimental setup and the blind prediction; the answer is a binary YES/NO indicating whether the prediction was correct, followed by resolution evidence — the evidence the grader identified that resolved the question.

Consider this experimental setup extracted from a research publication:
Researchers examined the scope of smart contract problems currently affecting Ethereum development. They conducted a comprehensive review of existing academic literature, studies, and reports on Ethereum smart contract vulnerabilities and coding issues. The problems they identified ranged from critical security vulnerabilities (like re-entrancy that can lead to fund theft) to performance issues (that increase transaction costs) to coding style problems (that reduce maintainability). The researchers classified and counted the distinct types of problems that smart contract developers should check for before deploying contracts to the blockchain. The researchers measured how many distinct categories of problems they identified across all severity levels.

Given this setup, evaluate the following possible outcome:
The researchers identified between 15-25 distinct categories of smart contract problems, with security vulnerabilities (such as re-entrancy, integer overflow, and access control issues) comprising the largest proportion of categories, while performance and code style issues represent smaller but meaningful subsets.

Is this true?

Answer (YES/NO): NO